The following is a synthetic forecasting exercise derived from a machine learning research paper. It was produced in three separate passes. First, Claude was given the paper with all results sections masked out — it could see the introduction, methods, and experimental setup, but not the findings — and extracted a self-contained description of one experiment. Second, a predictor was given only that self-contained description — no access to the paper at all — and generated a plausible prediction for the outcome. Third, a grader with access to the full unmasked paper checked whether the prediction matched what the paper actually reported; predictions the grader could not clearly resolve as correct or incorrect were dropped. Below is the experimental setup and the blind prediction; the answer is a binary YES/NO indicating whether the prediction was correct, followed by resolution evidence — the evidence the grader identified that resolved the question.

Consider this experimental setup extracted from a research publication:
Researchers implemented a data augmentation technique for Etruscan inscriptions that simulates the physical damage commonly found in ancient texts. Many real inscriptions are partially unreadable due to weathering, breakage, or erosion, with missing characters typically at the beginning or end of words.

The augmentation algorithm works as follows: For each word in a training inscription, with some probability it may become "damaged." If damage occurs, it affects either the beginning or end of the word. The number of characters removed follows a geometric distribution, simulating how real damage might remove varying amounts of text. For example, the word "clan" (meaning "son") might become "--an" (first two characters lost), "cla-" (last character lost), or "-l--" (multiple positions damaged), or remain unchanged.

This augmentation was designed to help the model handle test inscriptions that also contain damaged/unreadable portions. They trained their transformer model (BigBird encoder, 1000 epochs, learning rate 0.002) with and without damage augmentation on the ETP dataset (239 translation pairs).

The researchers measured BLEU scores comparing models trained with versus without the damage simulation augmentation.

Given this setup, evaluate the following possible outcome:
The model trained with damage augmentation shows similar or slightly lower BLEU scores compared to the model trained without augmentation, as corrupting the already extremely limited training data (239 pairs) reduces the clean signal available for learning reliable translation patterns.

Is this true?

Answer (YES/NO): NO